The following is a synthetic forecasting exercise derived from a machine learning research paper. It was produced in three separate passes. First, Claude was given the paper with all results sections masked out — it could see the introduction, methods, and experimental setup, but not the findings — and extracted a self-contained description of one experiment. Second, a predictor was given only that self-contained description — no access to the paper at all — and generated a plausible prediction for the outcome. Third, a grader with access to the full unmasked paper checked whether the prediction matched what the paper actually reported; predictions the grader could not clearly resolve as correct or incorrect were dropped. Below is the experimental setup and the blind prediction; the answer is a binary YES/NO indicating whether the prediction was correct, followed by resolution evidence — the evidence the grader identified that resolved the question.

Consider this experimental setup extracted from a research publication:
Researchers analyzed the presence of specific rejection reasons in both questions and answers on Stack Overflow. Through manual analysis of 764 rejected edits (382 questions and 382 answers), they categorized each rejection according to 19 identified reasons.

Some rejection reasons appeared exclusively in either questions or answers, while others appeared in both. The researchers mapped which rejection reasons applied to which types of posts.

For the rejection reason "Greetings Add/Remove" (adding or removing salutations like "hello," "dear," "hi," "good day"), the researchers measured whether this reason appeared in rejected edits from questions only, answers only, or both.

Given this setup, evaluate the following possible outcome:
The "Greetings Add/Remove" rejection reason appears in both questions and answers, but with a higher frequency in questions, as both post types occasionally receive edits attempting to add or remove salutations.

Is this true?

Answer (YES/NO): NO